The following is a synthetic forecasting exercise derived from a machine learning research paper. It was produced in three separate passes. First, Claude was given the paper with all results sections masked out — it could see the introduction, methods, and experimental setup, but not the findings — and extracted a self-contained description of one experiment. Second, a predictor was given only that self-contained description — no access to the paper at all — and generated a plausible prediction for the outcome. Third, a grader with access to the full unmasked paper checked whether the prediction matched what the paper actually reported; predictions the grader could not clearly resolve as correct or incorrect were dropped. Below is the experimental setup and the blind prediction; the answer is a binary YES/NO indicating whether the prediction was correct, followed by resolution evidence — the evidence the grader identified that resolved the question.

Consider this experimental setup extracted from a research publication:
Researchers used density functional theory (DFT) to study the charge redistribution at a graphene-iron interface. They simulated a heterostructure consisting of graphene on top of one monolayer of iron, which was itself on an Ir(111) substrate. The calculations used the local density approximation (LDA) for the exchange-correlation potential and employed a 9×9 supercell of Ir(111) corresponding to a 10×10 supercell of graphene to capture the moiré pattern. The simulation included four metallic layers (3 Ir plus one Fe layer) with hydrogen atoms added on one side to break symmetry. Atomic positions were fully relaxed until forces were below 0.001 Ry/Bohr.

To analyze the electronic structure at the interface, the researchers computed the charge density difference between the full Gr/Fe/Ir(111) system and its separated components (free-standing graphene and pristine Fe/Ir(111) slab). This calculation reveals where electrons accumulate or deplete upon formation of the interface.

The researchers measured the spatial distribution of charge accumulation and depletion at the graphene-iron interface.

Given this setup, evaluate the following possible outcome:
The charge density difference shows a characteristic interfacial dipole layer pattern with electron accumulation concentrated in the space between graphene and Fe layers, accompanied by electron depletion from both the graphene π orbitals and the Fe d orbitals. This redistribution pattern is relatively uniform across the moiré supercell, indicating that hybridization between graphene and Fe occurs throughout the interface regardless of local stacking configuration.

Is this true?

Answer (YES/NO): NO